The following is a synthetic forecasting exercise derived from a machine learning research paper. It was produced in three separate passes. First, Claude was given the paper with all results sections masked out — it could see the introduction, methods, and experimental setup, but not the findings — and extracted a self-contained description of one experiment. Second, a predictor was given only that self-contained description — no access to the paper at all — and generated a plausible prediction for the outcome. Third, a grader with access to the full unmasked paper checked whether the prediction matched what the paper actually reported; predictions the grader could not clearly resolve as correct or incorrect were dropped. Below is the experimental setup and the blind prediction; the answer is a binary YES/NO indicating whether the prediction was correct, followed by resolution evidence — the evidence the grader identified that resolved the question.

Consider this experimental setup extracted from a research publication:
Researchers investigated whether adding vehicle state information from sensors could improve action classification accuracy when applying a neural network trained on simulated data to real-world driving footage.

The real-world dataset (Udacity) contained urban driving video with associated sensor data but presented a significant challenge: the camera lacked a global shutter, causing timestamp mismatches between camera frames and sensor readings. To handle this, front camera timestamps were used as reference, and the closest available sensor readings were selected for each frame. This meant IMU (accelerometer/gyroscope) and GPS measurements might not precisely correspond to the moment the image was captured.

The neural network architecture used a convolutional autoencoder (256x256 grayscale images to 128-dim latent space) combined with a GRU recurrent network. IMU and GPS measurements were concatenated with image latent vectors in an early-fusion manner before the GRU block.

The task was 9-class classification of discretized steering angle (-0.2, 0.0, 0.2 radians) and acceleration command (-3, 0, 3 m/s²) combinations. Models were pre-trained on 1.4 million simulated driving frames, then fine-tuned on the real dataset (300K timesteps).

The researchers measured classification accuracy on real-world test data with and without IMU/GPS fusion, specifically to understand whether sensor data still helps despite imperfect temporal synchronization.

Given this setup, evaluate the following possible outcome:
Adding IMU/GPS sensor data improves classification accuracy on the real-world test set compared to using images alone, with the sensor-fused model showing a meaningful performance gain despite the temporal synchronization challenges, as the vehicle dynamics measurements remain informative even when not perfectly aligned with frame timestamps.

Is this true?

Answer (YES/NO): YES